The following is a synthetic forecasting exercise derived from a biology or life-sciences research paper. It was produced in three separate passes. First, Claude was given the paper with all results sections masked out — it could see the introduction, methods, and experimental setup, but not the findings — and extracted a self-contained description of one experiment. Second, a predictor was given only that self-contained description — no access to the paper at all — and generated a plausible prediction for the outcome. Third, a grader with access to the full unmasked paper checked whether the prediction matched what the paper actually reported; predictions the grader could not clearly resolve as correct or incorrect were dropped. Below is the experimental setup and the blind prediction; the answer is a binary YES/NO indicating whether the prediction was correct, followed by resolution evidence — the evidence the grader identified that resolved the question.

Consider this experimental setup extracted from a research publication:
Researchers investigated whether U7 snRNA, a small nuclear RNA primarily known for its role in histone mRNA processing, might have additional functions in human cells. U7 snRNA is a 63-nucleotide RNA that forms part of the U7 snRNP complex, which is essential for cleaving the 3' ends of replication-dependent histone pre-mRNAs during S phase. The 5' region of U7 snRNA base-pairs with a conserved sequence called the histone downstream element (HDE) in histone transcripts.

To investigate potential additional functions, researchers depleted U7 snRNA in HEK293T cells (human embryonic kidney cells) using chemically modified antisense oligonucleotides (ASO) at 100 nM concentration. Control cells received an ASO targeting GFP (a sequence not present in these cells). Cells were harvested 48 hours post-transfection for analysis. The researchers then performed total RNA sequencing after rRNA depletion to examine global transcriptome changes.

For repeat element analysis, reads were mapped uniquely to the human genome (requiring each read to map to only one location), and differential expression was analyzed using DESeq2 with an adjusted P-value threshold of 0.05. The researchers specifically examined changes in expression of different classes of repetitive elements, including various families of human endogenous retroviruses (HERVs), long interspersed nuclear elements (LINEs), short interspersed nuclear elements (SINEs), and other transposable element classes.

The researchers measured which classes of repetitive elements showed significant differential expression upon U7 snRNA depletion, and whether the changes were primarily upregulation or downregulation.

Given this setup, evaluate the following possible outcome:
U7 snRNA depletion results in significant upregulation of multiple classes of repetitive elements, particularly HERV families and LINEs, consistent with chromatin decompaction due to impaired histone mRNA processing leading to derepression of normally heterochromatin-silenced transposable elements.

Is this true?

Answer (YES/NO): NO